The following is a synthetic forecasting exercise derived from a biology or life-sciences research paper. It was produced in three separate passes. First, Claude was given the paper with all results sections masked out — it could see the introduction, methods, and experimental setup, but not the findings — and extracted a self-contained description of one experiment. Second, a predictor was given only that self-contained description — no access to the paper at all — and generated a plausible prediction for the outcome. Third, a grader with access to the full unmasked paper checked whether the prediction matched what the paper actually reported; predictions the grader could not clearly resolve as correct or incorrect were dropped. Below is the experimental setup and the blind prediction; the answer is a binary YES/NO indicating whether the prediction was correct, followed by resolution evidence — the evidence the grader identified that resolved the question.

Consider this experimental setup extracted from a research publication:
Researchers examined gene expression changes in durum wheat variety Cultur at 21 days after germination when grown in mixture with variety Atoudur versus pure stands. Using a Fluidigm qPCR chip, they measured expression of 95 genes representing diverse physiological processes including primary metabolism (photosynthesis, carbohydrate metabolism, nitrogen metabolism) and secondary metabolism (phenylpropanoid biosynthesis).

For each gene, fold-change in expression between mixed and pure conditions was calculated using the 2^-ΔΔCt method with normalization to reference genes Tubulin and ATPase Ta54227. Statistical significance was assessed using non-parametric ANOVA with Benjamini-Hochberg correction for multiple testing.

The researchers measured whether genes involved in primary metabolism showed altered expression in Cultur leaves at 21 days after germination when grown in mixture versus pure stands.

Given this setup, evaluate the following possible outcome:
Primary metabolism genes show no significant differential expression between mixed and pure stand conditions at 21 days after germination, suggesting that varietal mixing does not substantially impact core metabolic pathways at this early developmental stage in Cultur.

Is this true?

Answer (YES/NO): NO